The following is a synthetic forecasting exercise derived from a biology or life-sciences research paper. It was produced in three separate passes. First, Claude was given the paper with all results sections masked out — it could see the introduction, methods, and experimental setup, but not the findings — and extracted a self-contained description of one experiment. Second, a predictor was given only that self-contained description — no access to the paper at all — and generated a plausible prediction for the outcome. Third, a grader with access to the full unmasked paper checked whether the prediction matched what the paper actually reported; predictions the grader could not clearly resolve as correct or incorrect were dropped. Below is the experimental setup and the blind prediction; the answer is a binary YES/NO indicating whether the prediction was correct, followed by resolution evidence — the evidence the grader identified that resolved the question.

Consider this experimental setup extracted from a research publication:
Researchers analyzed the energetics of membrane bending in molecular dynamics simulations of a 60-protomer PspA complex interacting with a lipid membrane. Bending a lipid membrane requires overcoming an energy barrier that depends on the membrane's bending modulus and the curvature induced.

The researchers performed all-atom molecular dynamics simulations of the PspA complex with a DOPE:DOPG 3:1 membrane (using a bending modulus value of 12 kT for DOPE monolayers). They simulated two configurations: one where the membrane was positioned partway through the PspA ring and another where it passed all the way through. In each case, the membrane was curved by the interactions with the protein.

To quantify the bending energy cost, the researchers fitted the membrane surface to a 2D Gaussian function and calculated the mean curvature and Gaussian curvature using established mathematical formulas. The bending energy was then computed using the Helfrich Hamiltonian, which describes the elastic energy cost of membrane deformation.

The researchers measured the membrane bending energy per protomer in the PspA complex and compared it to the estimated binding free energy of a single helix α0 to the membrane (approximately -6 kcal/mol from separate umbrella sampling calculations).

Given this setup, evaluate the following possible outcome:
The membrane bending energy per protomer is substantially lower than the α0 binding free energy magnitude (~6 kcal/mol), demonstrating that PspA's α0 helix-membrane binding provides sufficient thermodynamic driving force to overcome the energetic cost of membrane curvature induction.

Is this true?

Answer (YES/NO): NO